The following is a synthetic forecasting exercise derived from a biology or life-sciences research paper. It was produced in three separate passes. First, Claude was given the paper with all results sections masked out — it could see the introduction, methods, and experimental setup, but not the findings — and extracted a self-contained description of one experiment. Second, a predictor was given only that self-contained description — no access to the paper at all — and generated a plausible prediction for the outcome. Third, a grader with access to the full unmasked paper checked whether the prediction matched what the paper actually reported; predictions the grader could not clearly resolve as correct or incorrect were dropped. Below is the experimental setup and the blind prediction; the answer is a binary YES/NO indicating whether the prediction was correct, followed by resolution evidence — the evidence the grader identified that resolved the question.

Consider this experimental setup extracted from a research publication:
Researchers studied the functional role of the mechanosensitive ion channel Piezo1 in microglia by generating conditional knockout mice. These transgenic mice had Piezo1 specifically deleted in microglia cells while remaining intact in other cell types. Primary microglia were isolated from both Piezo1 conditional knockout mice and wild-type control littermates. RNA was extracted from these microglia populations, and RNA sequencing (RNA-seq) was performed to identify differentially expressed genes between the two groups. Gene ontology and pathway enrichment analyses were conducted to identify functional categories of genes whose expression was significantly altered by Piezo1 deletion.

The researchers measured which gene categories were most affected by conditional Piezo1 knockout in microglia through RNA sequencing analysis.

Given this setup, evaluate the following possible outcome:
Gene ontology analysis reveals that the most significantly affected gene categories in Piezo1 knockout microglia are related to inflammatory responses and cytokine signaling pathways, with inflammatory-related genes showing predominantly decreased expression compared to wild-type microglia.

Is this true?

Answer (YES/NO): NO